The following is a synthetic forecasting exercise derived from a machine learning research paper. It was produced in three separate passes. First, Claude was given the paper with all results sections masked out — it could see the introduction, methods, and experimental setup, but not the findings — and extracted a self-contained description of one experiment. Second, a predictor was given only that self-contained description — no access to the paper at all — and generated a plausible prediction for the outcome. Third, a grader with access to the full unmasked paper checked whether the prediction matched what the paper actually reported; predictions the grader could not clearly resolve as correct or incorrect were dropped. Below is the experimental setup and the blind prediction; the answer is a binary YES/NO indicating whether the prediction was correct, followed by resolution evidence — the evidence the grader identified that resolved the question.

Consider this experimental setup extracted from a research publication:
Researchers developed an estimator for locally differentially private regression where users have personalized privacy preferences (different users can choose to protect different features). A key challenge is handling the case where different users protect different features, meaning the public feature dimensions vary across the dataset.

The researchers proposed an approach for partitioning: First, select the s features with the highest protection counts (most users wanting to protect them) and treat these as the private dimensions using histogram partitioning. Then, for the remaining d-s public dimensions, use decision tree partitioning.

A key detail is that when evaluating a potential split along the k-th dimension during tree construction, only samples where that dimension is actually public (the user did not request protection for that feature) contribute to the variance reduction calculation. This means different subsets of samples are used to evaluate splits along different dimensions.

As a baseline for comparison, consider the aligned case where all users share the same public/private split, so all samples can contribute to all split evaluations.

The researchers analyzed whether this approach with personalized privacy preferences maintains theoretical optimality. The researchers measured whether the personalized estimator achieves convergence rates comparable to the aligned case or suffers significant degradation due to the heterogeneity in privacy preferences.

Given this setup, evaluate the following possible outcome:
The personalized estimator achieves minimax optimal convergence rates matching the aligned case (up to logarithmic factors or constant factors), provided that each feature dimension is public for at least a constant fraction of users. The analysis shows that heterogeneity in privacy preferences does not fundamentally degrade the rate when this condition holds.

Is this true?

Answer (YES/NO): NO